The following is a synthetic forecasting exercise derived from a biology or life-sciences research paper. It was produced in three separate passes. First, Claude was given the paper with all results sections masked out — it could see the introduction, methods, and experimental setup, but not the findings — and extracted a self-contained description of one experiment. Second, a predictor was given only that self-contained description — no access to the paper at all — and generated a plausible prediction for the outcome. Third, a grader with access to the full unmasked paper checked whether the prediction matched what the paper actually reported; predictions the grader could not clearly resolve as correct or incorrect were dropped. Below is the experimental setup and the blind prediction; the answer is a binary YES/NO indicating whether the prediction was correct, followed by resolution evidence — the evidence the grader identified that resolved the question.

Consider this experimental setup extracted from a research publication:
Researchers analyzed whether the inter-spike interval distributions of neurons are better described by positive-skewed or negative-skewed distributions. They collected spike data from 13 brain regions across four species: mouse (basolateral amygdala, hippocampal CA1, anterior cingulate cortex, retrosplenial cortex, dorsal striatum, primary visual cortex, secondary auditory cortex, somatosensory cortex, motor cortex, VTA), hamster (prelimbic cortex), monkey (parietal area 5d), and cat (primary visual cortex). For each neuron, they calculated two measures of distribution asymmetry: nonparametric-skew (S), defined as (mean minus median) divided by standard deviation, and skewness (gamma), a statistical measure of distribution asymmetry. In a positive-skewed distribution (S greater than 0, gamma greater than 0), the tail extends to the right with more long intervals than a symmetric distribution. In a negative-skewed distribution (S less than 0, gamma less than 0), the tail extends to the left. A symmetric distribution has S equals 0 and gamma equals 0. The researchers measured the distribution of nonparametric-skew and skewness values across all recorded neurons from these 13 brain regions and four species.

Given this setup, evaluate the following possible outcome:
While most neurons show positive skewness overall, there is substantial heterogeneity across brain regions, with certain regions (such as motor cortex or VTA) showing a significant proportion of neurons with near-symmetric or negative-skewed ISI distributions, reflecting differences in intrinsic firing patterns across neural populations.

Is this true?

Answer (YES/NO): NO